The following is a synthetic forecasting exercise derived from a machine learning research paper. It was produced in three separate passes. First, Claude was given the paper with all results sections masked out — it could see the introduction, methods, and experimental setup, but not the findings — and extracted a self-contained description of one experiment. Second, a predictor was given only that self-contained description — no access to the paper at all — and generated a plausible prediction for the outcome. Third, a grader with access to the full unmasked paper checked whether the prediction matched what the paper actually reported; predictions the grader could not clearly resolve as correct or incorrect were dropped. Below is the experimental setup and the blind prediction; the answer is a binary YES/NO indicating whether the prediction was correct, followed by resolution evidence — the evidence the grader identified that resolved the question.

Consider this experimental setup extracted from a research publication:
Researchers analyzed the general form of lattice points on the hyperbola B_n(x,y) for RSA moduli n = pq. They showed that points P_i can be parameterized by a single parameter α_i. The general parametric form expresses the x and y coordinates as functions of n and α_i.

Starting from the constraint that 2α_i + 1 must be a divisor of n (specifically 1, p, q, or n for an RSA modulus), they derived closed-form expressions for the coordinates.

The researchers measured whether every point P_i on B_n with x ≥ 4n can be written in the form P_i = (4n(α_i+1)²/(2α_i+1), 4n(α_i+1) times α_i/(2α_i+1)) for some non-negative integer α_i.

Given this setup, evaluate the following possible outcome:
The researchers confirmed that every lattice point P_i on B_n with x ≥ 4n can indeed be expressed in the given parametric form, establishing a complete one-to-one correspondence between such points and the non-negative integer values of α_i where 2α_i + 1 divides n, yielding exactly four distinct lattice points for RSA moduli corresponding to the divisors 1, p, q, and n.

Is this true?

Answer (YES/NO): NO